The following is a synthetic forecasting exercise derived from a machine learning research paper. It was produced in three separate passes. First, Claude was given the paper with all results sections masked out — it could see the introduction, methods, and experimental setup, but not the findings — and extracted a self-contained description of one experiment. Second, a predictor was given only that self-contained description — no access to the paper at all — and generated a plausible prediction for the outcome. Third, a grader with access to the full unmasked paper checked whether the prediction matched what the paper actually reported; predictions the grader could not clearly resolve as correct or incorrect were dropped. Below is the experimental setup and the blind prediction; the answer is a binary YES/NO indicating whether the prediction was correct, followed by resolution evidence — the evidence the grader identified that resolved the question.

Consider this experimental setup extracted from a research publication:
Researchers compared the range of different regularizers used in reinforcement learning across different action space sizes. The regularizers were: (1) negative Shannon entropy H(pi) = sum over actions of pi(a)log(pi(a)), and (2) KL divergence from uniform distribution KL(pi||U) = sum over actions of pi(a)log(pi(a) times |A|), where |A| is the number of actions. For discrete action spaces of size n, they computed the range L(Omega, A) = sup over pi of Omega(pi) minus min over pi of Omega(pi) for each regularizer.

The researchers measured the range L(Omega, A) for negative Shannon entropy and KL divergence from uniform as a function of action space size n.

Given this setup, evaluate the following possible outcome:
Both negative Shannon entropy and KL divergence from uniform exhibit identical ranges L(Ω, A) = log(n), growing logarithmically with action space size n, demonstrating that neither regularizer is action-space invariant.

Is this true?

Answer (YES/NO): YES